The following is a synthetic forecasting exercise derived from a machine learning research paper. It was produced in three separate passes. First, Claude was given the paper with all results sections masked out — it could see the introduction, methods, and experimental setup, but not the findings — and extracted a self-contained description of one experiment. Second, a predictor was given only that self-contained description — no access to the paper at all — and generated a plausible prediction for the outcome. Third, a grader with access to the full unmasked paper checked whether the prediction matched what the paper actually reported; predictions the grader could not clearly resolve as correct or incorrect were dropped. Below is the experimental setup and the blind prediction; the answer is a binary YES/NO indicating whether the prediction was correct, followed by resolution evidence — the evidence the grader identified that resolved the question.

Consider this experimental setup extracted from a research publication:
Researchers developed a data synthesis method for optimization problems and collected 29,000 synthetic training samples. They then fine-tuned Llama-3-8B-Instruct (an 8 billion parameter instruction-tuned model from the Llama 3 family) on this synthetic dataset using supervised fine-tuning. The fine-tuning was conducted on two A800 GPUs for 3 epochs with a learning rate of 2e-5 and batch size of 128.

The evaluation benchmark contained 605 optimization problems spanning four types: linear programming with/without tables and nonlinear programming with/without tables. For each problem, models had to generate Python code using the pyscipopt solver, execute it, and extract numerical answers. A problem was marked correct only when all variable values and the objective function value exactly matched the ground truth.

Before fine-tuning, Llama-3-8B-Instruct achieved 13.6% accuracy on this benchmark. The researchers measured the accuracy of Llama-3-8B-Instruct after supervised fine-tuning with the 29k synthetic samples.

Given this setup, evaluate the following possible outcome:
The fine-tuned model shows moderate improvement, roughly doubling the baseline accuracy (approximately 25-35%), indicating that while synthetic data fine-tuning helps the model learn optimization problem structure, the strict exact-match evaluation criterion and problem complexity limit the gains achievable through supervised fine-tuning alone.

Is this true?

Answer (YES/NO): NO